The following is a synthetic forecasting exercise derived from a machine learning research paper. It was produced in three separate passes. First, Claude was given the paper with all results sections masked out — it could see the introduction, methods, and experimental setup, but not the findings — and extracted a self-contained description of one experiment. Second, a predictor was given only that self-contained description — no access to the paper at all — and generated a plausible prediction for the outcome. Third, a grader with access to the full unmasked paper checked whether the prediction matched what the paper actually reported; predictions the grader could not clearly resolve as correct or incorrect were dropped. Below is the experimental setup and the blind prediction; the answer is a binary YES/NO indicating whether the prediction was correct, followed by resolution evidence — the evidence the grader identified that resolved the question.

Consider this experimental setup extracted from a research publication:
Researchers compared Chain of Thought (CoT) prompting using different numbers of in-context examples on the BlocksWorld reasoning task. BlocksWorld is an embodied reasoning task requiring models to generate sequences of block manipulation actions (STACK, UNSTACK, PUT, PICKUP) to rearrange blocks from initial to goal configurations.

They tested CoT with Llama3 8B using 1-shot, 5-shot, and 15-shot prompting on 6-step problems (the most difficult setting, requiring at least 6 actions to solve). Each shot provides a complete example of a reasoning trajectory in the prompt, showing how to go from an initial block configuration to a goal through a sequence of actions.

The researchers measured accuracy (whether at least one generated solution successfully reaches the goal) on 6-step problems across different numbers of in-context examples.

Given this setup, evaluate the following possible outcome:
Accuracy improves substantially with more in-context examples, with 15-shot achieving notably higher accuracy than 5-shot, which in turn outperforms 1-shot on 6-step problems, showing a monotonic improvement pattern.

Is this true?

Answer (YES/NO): NO